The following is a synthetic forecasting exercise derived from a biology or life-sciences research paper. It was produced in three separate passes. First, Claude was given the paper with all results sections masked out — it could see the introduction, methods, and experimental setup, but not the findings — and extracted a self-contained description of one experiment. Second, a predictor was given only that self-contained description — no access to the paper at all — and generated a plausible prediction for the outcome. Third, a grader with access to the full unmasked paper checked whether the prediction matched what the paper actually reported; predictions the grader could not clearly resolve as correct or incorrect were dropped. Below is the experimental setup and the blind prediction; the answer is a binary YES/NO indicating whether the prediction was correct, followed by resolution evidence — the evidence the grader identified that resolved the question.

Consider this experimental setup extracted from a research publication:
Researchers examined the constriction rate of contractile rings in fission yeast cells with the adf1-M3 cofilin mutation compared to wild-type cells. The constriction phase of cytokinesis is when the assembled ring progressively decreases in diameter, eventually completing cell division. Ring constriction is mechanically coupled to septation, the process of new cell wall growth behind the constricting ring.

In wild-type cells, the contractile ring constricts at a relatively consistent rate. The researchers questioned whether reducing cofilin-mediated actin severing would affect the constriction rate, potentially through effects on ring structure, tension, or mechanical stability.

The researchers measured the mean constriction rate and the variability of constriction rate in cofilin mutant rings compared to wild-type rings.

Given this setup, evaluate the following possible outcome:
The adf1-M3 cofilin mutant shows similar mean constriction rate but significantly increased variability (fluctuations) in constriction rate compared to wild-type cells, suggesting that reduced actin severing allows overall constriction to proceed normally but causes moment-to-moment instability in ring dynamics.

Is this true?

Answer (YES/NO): YES